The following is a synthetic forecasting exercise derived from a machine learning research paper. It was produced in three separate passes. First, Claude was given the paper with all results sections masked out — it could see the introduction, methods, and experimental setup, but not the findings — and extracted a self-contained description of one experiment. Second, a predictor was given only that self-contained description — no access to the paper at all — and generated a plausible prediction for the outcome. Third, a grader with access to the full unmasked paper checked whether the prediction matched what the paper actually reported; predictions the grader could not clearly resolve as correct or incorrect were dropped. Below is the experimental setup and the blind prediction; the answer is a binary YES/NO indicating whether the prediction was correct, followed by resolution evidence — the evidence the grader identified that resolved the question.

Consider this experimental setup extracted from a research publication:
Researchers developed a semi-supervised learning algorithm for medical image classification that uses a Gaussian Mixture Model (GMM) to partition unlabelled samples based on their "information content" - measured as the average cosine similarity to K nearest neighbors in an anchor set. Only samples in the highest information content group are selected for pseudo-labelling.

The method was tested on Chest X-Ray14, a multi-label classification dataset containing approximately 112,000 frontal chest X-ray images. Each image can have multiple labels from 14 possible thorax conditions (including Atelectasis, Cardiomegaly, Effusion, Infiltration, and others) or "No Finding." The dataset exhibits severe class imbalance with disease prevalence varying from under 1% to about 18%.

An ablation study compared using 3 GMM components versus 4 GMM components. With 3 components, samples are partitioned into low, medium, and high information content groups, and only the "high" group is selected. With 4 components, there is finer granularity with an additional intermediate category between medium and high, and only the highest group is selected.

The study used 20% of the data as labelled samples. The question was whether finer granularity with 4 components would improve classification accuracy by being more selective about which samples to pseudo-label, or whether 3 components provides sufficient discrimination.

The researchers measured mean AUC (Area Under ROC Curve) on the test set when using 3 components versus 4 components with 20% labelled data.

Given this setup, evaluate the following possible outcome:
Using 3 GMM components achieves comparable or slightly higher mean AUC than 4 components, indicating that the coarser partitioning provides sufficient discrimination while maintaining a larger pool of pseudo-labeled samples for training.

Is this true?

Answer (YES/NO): NO